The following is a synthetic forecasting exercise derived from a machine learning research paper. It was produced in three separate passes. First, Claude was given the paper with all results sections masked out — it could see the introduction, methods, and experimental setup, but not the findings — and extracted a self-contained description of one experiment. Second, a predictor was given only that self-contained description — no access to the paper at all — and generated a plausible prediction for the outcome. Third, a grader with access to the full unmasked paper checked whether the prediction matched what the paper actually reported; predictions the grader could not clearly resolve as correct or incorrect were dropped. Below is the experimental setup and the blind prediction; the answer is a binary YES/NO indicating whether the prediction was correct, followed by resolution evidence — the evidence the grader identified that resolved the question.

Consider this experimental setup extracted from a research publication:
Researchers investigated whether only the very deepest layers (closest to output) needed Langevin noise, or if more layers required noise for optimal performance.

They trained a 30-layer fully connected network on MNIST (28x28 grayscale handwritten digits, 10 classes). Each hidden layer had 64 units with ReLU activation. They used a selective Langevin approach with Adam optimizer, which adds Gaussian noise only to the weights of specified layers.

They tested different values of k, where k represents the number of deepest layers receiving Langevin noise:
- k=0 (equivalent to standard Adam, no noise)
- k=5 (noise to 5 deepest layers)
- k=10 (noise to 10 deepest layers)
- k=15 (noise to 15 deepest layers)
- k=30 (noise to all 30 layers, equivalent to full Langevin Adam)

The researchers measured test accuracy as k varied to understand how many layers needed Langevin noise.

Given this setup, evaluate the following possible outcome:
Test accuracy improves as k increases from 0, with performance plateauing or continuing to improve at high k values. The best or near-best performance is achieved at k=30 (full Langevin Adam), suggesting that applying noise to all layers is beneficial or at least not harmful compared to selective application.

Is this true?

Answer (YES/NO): NO